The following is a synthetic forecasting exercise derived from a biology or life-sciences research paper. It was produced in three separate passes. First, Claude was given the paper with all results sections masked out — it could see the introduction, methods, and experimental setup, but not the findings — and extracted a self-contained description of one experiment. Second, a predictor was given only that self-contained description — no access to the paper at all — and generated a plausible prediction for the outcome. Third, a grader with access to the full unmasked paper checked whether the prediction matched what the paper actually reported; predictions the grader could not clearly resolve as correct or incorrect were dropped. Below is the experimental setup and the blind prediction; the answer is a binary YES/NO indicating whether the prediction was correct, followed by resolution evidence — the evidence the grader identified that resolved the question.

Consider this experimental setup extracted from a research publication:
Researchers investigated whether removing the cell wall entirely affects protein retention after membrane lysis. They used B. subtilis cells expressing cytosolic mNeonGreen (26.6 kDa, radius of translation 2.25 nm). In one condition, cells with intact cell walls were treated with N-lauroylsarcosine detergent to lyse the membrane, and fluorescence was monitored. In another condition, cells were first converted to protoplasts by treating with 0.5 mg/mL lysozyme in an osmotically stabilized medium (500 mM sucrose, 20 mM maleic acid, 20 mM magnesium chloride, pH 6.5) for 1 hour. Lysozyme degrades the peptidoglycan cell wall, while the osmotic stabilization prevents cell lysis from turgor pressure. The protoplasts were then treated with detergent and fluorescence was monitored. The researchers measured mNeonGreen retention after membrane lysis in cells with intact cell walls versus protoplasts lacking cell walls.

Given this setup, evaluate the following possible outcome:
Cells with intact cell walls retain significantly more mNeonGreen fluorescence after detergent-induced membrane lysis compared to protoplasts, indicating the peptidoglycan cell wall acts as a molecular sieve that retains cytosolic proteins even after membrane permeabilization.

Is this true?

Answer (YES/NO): YES